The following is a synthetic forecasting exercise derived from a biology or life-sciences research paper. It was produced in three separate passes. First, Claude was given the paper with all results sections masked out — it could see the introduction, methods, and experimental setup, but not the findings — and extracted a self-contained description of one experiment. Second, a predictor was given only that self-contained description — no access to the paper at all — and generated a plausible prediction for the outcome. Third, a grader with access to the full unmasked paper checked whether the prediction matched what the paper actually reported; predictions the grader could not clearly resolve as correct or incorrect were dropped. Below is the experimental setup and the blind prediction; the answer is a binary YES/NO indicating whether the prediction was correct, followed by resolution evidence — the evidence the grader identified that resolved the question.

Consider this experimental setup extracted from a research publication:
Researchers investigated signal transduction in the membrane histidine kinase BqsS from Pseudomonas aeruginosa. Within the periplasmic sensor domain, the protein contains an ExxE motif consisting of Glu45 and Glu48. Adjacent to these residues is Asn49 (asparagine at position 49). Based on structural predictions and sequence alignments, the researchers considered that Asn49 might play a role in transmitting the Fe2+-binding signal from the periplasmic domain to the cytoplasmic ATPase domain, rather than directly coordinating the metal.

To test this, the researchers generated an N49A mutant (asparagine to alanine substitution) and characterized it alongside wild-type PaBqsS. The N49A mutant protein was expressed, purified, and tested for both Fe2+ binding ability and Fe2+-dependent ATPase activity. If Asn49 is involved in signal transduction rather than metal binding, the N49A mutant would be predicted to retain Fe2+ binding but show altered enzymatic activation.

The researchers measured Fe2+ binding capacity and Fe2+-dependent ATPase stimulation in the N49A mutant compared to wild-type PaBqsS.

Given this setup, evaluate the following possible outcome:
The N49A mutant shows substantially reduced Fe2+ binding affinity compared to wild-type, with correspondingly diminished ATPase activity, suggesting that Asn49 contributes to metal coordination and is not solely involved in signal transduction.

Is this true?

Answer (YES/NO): NO